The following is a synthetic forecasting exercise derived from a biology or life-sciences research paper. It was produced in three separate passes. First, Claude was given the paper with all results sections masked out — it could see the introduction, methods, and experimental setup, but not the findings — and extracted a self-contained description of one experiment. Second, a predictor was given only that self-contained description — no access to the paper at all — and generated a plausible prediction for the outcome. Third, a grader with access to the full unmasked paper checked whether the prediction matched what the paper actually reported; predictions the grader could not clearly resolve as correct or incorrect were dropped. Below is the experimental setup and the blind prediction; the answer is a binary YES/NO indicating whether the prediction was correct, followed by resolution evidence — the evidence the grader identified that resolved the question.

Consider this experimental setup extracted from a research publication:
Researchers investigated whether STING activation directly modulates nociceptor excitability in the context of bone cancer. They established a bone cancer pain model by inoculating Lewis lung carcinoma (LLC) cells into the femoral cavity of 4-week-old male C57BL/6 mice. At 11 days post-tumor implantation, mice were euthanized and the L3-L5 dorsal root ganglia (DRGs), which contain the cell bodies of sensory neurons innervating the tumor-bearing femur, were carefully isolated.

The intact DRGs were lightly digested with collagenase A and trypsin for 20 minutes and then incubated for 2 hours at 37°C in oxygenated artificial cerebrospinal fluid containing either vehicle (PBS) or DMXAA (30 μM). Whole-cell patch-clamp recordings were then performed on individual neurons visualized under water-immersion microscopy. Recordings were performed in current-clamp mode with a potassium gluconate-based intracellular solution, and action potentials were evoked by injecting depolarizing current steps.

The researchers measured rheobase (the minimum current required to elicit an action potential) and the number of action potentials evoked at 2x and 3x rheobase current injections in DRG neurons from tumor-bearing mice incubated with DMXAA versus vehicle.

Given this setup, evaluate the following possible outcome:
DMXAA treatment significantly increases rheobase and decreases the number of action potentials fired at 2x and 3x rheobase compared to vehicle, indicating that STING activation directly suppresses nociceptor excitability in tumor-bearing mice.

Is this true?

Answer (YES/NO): YES